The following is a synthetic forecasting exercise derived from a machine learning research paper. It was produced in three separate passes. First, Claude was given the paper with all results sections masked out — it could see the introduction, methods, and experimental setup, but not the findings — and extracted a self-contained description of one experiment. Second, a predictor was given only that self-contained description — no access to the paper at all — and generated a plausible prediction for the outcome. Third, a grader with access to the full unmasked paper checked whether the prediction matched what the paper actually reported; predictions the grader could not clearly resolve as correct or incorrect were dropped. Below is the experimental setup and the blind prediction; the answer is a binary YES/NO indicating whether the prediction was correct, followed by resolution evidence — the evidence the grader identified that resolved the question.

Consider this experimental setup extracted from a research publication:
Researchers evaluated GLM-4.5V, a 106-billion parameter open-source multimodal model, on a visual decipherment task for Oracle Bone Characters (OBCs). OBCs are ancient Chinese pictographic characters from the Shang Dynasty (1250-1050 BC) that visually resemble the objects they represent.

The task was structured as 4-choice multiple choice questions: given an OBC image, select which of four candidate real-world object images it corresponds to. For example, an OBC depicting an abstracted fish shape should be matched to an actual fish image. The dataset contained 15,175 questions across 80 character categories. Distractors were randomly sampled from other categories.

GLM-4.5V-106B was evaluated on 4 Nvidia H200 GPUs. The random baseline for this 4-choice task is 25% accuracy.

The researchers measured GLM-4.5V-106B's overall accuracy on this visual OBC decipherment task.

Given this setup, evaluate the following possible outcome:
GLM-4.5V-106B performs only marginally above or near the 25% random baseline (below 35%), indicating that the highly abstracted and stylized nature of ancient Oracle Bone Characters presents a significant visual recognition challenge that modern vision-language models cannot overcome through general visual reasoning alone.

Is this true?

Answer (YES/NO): YES